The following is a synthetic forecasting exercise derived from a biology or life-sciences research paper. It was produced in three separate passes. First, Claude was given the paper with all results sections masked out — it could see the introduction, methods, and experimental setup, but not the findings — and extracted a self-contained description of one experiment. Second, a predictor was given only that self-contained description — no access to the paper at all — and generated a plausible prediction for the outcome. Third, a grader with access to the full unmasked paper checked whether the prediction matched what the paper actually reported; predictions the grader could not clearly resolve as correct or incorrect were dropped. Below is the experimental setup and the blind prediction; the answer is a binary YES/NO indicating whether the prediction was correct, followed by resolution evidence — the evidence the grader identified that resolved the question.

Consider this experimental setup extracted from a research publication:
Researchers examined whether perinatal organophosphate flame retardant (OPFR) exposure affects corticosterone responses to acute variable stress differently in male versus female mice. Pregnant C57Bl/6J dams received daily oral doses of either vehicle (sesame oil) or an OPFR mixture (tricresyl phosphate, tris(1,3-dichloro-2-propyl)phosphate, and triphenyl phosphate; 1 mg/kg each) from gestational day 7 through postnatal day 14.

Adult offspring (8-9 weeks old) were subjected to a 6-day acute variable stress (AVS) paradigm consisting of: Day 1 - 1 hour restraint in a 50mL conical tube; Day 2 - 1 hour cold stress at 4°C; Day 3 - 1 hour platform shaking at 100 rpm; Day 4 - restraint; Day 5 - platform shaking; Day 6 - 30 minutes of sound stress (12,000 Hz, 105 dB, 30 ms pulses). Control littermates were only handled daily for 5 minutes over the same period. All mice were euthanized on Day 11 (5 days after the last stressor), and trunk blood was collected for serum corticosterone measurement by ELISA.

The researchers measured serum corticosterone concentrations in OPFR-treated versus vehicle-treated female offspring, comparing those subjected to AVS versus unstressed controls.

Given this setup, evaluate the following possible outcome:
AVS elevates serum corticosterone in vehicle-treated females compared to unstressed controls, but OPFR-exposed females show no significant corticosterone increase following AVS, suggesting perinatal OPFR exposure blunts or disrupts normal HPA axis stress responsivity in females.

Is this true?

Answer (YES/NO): NO